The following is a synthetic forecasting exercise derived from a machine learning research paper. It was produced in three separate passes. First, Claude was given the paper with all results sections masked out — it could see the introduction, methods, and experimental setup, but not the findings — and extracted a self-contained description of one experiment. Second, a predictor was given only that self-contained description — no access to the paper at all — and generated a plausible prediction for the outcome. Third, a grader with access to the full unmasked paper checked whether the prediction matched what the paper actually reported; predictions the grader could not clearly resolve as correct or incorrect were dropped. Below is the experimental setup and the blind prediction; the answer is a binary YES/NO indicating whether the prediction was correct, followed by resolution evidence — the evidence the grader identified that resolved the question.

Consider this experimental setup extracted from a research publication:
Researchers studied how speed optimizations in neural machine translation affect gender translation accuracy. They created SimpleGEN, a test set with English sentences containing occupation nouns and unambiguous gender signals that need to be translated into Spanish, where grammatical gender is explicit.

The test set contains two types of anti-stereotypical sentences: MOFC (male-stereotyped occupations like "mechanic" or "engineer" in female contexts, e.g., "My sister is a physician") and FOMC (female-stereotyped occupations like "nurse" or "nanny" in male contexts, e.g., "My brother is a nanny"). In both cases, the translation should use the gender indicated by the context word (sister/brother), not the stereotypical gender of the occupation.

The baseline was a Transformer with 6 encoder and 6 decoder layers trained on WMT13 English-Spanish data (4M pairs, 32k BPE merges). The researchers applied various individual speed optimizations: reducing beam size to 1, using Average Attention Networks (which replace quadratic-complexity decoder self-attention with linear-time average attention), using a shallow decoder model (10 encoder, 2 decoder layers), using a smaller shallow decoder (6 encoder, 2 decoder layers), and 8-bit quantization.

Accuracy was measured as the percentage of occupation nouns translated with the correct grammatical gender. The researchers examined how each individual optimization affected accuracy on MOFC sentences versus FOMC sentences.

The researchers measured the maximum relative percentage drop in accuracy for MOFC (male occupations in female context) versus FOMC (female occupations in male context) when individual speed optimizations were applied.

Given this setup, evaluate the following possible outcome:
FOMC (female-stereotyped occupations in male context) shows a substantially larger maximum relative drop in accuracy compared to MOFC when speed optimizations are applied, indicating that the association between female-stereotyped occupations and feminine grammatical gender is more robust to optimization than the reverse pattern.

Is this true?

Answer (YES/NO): NO